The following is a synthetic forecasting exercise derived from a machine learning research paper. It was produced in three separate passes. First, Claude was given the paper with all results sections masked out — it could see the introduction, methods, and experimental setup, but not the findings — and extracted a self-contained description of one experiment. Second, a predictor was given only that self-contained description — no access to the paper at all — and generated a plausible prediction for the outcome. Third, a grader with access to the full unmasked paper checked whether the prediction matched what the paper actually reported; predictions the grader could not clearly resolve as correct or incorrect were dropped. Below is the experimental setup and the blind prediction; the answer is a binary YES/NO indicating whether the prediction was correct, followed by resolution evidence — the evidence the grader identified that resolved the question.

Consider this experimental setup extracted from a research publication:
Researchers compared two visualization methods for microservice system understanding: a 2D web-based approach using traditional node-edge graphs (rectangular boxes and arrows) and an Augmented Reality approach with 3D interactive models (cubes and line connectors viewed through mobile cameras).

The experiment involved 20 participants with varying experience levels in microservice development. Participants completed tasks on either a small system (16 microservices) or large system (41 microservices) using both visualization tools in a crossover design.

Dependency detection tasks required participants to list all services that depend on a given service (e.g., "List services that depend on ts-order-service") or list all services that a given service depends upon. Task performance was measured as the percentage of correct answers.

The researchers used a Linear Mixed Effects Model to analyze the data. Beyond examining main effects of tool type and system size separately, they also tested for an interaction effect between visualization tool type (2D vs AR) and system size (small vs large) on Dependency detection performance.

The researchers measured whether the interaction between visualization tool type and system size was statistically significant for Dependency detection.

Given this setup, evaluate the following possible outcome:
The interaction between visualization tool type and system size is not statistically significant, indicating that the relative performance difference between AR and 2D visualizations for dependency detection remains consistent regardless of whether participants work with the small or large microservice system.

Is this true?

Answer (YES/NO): NO